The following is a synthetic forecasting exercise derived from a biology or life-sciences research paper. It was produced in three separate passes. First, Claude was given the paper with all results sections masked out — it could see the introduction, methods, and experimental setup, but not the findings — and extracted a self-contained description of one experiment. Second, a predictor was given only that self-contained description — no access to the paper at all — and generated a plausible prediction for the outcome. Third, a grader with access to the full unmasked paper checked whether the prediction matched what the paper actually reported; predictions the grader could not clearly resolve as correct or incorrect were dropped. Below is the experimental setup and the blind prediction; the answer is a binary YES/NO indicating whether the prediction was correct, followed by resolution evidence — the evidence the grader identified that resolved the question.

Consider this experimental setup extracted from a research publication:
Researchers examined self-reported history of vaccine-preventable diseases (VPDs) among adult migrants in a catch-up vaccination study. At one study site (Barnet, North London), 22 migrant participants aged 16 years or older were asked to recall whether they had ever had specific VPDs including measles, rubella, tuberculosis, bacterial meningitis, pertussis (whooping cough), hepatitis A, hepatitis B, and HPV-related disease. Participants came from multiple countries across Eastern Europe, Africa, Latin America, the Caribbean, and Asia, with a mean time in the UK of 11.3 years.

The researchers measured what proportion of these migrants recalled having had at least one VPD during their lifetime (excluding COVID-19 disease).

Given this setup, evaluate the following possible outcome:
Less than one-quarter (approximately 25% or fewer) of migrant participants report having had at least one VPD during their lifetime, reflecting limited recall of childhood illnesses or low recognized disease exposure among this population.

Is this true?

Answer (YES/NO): NO